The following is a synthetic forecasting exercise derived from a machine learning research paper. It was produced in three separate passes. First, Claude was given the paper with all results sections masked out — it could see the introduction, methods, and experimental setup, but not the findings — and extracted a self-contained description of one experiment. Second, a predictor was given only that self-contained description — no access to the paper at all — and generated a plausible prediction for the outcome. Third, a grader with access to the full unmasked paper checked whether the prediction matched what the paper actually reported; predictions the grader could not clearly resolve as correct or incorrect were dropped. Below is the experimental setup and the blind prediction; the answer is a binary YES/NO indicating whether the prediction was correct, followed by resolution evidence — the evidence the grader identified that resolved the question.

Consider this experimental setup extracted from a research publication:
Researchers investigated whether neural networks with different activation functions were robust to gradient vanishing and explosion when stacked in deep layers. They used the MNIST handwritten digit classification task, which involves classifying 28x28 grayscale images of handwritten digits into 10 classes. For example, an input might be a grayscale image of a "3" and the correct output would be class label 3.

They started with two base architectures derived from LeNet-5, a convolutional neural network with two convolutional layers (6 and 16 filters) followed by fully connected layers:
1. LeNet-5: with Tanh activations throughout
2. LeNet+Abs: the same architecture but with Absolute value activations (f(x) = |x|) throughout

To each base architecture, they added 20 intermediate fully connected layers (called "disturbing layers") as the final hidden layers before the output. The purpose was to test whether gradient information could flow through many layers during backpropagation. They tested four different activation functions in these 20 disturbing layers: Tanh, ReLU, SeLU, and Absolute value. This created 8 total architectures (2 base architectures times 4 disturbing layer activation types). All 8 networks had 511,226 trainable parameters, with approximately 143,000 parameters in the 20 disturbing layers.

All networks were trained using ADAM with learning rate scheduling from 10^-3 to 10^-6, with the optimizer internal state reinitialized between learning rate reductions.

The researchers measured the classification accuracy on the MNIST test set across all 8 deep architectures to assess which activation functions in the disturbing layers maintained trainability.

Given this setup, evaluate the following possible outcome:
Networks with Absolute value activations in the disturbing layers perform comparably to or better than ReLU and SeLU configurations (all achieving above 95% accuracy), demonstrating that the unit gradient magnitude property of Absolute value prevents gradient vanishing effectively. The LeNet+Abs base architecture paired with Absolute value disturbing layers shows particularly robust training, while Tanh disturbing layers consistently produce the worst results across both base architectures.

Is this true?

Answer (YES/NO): NO